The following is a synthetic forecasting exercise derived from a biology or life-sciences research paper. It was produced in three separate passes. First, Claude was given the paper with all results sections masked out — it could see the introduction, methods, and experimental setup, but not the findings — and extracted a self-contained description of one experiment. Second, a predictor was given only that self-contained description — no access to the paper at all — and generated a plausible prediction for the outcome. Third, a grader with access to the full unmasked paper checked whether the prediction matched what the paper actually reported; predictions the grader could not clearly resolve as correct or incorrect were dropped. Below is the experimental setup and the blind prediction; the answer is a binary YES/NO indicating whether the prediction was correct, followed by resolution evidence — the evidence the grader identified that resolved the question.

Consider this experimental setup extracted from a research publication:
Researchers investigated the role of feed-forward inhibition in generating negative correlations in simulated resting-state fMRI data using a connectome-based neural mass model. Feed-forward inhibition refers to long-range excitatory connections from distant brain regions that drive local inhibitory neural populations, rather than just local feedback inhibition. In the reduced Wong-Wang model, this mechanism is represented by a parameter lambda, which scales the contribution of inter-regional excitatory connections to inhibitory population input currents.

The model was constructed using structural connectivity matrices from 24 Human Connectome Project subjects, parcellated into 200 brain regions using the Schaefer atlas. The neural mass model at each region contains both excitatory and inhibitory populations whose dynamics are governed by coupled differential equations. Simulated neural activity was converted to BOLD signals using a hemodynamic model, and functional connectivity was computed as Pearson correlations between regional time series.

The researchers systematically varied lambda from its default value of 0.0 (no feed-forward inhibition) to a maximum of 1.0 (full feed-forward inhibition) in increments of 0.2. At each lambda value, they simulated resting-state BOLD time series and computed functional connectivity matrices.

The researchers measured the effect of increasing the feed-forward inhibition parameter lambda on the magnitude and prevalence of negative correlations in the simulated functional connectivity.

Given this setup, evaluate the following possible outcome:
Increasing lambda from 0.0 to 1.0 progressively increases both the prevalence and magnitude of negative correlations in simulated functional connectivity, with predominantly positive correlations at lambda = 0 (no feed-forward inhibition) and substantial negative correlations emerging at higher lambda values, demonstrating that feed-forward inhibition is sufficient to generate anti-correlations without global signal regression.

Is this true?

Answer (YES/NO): YES